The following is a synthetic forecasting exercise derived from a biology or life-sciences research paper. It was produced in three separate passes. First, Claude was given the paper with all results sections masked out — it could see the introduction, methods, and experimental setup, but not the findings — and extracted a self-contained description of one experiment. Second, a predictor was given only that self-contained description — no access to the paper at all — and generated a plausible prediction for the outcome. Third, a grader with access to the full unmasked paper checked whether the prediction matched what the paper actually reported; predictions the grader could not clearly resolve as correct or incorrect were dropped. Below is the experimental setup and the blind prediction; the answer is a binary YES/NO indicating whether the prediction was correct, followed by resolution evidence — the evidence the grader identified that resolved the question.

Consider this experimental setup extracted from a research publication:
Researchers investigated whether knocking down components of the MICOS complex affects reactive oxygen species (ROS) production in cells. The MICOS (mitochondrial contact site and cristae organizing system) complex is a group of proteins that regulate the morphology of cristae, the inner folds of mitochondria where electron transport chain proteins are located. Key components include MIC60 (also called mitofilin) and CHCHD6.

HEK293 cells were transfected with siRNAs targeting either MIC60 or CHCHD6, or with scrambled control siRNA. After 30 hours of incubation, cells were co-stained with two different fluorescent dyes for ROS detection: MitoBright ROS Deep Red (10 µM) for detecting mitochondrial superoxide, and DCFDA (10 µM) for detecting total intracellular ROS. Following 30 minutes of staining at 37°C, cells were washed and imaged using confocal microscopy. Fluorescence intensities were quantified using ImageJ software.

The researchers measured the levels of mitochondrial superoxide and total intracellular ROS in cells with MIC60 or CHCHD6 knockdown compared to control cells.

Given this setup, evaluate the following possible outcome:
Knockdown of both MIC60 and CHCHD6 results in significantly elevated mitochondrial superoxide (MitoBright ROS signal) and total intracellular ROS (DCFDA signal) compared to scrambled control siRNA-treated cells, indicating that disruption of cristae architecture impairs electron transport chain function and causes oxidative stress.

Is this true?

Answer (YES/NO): YES